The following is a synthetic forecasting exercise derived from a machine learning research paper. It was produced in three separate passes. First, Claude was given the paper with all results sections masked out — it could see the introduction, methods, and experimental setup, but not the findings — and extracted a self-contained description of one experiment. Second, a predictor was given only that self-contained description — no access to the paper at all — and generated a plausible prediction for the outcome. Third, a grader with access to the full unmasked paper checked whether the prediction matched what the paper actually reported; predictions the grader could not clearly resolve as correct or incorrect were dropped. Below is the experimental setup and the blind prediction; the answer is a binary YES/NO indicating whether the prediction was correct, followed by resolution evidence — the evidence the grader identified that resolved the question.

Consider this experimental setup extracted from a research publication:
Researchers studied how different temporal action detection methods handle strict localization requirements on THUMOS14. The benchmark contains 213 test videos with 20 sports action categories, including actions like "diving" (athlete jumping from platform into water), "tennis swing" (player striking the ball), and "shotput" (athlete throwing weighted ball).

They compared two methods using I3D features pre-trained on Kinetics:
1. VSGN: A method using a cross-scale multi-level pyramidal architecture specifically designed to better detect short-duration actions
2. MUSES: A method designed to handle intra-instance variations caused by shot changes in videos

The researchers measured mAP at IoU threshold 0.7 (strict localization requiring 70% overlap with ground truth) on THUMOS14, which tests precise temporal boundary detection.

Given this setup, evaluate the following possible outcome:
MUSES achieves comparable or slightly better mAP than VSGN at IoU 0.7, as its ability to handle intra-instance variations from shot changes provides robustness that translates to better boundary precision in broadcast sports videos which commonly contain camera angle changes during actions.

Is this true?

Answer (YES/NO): YES